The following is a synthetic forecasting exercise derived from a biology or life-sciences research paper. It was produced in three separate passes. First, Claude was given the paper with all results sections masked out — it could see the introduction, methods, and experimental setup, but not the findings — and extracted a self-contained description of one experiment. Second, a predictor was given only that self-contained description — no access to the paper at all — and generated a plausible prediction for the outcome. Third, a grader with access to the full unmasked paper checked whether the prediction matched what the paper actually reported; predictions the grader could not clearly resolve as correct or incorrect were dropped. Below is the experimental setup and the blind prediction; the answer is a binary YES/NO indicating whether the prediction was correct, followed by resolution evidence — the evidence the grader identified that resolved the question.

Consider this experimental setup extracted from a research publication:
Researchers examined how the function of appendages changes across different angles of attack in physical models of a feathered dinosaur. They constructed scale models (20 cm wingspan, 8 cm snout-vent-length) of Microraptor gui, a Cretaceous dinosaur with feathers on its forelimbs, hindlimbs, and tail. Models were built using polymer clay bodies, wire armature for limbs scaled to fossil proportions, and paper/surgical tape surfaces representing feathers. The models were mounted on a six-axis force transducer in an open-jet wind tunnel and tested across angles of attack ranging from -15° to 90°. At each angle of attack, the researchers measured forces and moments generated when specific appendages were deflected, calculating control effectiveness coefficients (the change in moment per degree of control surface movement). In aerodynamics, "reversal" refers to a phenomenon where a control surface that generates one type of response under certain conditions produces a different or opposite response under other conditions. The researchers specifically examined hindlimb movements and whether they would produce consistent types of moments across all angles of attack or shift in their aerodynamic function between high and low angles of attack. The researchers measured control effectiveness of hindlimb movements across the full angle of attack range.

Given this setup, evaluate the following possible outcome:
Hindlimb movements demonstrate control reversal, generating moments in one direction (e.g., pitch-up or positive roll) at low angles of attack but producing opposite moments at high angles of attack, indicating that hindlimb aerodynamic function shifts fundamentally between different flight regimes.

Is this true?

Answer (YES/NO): NO